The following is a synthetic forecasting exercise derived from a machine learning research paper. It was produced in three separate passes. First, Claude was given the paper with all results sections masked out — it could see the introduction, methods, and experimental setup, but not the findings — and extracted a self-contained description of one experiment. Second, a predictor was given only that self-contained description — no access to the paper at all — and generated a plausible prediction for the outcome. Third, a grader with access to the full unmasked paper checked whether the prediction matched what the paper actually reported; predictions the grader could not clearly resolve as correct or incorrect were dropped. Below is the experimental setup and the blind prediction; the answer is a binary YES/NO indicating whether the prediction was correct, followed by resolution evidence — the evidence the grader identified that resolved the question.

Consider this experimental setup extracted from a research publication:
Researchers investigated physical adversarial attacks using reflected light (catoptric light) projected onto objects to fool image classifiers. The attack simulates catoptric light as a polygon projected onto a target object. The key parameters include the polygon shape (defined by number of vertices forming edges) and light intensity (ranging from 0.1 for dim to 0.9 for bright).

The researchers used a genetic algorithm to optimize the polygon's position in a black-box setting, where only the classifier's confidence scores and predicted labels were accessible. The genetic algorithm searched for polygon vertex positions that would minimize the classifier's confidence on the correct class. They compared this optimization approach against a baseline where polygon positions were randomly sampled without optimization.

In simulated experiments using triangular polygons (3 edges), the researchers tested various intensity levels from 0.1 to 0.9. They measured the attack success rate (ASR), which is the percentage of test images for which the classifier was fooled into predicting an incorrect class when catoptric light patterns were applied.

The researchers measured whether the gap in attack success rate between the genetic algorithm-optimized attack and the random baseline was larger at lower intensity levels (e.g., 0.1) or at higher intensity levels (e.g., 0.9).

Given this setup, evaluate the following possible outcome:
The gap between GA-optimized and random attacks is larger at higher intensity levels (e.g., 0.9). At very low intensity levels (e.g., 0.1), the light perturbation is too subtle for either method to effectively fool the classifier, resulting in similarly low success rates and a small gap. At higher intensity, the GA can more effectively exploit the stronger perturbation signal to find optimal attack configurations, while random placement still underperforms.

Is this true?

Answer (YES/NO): NO